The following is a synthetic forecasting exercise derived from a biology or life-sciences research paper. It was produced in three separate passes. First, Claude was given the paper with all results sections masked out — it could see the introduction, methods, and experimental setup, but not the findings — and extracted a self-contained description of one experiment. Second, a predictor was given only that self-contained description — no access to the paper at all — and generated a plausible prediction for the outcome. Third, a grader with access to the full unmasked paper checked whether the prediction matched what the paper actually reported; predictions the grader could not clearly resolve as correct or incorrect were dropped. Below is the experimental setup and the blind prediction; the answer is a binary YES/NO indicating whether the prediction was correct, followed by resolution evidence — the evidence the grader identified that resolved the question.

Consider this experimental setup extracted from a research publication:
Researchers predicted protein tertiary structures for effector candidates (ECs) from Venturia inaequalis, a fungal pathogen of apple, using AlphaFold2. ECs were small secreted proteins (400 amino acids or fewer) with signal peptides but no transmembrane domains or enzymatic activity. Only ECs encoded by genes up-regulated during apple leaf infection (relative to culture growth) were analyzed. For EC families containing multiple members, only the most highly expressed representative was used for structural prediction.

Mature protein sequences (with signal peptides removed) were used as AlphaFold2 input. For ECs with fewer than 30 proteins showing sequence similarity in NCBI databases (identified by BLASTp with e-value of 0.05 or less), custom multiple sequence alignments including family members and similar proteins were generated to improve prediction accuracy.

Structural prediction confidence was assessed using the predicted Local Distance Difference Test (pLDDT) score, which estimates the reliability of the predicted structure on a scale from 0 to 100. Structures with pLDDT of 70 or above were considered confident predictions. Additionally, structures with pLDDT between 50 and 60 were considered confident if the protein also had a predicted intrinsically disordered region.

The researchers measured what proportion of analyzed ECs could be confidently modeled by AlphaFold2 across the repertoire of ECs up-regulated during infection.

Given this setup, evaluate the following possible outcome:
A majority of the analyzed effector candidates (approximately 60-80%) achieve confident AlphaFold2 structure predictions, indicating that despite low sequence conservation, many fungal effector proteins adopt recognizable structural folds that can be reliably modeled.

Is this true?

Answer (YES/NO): YES